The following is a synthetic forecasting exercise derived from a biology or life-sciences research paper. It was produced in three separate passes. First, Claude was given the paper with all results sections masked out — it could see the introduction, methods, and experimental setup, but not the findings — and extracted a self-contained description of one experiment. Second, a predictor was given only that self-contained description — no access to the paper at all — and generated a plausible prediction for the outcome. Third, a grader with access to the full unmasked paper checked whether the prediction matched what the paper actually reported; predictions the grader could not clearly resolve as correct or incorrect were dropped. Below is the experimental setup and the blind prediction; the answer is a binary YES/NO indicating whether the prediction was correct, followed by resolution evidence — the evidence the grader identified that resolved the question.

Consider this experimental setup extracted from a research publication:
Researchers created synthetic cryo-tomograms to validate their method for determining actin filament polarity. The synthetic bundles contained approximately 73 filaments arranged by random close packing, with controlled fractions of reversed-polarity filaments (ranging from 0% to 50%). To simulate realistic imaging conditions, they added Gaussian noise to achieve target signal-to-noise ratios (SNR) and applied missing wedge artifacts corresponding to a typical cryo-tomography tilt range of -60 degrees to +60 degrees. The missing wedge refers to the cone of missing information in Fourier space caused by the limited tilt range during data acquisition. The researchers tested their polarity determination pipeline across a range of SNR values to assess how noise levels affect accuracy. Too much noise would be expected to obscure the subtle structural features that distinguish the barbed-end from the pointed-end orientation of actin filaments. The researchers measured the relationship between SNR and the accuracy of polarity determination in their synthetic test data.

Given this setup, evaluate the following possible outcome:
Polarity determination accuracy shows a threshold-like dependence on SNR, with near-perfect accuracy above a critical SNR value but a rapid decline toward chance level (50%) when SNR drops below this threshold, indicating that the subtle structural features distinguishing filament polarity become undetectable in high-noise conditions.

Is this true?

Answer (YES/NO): NO